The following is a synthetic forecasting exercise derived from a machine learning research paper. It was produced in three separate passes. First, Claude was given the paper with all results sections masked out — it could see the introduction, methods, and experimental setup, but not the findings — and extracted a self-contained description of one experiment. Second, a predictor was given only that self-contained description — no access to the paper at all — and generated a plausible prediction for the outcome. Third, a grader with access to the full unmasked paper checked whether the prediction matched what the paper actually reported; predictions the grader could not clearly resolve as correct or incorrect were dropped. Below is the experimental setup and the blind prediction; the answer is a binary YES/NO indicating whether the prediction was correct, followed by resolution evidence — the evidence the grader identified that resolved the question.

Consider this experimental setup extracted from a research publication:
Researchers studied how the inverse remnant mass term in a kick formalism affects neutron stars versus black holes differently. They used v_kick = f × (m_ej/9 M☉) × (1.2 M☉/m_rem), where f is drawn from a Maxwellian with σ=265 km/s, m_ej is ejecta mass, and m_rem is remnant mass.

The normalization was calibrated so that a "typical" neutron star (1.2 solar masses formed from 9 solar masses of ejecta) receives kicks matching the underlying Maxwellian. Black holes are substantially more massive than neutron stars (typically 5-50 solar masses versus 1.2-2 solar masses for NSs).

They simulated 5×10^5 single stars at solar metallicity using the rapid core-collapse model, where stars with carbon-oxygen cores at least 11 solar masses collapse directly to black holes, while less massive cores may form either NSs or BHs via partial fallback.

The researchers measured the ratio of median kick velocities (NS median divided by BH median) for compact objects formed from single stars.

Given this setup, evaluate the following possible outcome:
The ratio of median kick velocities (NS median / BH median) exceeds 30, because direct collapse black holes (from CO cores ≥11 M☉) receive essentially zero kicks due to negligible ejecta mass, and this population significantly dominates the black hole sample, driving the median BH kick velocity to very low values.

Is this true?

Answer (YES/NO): NO